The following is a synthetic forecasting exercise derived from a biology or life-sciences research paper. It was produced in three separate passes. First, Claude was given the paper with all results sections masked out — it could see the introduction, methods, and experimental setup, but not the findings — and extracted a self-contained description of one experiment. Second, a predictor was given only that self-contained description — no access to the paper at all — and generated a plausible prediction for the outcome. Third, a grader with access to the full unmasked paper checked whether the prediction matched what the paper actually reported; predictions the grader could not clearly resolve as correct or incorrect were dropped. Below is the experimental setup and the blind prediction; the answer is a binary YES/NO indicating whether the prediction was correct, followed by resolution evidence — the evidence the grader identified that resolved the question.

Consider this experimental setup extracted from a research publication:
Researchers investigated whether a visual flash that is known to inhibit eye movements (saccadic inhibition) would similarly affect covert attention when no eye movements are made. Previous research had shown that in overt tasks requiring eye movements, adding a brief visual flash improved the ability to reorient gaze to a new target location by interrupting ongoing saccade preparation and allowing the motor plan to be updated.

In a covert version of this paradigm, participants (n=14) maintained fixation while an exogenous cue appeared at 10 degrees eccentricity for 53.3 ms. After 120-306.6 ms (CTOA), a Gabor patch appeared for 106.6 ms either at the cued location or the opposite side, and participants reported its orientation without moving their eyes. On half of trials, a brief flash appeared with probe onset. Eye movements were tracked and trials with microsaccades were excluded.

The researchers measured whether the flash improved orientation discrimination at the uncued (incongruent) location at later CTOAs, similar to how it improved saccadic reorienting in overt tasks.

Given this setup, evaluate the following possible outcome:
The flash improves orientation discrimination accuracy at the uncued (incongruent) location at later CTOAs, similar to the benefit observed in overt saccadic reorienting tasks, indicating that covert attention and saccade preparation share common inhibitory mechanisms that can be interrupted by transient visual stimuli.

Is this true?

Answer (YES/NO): NO